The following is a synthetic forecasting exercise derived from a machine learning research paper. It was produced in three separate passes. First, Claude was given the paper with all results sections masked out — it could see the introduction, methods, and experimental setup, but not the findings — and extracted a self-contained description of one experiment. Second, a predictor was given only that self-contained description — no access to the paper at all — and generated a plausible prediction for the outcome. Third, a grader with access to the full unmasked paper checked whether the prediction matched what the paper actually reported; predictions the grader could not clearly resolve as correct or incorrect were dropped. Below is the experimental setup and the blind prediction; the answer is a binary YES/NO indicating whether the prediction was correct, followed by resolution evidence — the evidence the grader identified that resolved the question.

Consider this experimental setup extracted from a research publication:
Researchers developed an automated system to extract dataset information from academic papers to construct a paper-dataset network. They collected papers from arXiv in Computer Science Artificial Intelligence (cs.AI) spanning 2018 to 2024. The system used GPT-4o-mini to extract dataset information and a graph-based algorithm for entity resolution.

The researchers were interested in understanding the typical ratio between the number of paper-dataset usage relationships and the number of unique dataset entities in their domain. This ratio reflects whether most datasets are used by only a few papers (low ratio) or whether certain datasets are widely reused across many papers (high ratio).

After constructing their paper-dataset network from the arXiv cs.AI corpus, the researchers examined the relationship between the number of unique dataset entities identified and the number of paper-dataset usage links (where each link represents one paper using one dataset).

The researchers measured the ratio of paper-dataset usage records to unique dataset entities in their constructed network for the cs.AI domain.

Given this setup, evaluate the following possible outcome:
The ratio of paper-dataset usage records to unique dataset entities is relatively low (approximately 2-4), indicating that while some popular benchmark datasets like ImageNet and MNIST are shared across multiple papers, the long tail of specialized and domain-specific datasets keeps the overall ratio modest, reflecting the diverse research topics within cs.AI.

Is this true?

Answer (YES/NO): NO